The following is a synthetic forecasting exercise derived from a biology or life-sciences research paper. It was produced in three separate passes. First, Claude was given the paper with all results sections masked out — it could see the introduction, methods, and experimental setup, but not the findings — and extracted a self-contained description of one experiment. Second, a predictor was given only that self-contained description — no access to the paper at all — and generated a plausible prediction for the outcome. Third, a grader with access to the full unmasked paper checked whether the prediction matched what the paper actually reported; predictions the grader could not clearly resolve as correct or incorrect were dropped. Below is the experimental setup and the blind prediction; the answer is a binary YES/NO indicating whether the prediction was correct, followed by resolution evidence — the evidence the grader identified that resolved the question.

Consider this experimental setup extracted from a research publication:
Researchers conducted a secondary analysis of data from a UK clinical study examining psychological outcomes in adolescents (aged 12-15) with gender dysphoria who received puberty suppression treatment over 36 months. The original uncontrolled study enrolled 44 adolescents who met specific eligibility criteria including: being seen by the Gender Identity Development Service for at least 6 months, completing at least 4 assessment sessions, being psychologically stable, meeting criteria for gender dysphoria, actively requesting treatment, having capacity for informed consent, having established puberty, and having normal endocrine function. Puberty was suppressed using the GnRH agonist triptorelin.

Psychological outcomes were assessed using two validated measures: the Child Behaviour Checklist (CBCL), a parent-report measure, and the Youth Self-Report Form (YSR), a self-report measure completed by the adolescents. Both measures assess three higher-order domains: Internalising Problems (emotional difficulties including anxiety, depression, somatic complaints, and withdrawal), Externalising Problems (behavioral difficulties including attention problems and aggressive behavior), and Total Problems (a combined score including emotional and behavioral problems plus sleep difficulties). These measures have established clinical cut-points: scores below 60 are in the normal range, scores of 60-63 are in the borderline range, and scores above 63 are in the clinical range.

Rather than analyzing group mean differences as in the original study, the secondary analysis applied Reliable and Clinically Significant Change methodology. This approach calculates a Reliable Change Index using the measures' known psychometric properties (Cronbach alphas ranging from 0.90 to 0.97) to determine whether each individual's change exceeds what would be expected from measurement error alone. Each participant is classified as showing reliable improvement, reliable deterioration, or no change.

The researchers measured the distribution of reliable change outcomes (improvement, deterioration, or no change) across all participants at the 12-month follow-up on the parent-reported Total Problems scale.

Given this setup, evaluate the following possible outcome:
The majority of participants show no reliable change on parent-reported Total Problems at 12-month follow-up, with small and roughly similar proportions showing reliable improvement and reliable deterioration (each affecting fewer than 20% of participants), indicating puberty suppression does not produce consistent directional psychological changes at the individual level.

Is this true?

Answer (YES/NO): NO